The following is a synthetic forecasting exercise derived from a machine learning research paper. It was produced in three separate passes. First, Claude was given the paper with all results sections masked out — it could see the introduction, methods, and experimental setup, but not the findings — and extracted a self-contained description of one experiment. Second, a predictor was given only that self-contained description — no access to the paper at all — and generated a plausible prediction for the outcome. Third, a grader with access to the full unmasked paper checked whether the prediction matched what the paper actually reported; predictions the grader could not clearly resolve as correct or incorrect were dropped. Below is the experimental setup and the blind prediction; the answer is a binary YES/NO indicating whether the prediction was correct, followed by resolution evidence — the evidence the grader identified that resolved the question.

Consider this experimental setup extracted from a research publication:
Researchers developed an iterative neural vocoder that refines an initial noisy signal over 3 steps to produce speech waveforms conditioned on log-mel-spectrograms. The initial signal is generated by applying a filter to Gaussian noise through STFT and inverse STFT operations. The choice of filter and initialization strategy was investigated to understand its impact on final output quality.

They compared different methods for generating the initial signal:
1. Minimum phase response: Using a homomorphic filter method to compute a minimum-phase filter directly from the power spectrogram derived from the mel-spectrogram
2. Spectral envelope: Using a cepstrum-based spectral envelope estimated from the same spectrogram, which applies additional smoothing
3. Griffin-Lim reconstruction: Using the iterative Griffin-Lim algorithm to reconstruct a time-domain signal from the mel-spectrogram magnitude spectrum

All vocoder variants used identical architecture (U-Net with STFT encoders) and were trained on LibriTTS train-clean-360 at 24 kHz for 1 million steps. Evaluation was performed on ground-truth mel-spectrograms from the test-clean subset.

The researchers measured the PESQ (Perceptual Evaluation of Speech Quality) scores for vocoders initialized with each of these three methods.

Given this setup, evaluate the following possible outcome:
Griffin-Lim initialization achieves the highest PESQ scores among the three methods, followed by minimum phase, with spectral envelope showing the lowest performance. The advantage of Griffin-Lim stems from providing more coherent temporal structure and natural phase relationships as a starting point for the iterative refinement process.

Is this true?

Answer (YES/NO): NO